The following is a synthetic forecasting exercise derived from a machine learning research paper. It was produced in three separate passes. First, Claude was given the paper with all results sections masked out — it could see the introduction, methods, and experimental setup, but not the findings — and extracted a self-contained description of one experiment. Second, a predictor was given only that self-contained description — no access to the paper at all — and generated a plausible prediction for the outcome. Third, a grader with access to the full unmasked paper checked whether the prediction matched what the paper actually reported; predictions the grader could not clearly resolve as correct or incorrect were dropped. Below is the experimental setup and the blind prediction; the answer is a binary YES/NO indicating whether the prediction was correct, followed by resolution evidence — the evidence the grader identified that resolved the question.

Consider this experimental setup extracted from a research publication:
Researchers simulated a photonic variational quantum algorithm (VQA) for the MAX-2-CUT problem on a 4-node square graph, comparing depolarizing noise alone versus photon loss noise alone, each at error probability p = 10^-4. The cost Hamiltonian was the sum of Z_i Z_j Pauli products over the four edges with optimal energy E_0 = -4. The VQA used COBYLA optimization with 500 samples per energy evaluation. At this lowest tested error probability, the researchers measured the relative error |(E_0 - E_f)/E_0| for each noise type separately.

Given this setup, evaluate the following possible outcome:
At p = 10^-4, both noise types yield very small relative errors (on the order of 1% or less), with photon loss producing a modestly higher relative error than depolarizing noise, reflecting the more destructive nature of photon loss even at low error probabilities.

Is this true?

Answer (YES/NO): NO